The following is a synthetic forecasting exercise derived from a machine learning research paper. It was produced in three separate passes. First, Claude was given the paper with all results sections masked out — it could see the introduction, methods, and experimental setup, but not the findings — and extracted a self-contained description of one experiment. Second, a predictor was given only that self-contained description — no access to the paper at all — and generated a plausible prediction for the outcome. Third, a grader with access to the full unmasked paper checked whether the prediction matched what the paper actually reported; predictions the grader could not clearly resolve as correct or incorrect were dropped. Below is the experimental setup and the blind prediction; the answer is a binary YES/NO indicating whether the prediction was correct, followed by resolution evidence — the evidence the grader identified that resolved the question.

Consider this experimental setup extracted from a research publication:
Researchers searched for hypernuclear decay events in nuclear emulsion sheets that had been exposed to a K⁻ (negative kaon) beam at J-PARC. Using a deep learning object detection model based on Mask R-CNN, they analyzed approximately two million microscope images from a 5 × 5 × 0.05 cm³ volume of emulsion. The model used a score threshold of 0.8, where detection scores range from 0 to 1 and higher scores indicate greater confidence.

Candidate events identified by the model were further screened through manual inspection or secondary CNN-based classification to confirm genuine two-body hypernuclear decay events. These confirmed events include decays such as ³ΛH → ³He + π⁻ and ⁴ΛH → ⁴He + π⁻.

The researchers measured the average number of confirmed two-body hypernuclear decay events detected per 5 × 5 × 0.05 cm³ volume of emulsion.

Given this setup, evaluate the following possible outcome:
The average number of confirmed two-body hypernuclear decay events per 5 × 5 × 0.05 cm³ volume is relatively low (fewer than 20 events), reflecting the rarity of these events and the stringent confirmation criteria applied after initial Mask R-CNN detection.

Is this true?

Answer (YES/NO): YES